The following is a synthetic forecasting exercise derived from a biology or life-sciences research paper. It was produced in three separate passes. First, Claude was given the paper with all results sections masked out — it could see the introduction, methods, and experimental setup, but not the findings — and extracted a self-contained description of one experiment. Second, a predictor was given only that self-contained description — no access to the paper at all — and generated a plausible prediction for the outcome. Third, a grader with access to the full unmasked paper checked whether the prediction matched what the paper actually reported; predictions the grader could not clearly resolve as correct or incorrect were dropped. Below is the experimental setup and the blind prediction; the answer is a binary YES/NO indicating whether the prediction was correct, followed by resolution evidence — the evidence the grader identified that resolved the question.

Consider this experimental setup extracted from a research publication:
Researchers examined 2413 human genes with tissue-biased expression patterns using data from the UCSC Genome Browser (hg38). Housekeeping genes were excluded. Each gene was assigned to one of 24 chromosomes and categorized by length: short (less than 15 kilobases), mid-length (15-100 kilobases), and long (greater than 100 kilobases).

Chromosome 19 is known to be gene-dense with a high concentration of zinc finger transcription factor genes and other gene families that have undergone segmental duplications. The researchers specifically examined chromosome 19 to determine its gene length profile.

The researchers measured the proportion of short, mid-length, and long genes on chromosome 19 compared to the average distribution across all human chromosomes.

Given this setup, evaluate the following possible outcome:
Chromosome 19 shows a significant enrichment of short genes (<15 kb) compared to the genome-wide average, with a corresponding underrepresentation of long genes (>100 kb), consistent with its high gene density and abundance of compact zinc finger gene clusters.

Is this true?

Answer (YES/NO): YES